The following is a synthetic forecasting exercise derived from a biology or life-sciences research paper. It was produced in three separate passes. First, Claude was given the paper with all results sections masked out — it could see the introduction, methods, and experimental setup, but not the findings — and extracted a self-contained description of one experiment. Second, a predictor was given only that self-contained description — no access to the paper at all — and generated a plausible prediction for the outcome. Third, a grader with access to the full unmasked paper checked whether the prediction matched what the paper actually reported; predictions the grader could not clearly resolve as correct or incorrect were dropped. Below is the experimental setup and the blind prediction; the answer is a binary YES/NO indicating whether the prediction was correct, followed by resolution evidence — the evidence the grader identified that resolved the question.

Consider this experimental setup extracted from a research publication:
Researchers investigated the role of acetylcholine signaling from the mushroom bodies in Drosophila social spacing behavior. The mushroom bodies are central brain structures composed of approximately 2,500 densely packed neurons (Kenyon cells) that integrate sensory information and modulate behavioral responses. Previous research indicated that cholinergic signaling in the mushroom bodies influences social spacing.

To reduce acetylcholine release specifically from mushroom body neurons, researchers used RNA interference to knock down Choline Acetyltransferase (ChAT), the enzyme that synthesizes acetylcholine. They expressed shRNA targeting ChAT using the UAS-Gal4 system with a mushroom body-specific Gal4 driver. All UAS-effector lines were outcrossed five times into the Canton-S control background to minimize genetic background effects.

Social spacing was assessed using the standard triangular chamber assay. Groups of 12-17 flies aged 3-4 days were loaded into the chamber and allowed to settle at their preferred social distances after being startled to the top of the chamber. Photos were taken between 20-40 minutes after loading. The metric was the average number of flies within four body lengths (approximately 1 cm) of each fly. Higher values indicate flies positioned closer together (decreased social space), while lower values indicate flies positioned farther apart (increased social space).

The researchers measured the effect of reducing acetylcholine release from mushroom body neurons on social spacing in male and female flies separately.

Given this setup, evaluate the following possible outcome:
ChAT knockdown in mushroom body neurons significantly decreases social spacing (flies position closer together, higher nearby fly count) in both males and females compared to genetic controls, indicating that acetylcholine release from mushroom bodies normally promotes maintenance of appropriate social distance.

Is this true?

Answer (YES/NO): NO